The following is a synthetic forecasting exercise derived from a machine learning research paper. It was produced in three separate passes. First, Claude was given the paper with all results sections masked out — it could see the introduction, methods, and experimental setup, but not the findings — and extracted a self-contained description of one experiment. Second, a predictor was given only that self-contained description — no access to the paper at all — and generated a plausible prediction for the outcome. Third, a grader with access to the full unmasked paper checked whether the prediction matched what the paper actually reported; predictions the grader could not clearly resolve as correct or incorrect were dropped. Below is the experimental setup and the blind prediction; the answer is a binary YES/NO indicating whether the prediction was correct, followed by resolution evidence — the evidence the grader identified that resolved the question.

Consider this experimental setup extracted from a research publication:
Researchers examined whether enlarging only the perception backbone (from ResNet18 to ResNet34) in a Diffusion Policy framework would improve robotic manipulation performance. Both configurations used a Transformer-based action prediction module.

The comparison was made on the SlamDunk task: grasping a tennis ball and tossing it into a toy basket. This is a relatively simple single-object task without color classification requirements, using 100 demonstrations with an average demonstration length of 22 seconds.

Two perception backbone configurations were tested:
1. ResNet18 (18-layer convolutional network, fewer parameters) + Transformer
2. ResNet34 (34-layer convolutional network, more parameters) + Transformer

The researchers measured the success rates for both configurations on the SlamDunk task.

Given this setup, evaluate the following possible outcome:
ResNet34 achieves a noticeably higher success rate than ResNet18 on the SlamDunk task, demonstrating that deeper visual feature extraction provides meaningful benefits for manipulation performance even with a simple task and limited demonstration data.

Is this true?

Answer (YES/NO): NO